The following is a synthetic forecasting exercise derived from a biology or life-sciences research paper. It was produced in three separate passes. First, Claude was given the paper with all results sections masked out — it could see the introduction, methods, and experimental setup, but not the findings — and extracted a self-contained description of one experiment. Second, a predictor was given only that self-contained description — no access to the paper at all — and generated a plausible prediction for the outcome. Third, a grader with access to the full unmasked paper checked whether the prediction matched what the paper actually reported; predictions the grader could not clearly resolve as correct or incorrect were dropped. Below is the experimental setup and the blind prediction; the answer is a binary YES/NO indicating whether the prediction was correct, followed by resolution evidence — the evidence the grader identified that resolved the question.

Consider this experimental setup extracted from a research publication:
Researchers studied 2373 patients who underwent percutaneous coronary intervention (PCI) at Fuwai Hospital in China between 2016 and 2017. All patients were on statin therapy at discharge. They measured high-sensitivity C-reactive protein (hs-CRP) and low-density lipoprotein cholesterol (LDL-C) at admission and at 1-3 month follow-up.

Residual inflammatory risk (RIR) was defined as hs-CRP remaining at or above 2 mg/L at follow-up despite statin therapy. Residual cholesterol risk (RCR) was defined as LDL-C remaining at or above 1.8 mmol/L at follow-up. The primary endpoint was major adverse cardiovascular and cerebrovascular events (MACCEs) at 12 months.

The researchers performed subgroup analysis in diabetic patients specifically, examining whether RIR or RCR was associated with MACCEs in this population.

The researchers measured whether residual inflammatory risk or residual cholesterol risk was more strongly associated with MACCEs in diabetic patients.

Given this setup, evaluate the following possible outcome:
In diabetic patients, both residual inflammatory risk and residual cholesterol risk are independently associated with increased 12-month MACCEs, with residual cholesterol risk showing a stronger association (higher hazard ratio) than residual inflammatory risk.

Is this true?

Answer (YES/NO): NO